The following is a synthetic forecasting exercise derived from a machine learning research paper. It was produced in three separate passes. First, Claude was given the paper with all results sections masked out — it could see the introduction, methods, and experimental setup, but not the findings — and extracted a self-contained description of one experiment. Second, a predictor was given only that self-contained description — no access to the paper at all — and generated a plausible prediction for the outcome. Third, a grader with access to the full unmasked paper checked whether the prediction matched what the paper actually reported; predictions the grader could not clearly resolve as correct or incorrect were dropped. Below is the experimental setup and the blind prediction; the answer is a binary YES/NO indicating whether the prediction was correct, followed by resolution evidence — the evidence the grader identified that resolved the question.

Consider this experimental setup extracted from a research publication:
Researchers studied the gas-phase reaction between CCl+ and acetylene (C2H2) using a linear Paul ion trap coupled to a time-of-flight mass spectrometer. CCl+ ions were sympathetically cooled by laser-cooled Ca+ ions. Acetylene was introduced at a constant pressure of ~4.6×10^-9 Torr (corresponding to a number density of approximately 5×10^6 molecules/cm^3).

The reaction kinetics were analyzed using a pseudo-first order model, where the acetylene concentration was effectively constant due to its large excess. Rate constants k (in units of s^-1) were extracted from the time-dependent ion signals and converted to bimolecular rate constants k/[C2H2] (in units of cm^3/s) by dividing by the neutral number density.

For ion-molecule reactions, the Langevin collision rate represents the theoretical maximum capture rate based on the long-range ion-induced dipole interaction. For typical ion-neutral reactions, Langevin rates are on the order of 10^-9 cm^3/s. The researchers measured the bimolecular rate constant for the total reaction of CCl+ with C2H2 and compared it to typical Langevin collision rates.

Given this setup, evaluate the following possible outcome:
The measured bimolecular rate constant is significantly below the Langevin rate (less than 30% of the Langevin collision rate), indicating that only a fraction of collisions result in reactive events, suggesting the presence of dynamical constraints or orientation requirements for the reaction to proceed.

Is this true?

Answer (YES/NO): NO